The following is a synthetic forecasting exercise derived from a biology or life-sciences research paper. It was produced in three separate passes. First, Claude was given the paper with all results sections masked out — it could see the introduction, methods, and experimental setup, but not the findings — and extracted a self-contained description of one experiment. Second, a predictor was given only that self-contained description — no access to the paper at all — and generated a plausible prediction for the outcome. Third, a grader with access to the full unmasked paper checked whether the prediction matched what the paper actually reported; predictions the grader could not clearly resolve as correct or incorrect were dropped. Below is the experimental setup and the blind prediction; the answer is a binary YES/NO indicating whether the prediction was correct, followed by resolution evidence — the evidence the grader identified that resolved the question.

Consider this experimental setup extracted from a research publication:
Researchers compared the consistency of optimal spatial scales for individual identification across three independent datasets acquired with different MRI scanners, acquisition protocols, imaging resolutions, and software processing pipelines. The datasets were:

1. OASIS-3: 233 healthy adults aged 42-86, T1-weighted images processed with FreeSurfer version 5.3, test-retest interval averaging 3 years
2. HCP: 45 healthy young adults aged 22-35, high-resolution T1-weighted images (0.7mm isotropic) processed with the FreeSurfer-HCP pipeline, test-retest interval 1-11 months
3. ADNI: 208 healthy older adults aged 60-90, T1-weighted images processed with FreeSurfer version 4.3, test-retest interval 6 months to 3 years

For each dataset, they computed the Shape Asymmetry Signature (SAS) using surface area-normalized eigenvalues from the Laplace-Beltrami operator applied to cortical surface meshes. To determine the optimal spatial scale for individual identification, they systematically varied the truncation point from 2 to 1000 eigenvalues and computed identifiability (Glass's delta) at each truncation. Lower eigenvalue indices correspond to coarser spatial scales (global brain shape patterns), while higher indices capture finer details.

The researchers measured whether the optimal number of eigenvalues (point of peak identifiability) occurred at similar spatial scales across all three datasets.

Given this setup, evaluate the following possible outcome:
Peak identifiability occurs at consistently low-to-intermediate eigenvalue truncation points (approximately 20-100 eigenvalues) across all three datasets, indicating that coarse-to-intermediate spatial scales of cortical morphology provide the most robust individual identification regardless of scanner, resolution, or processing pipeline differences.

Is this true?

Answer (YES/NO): NO